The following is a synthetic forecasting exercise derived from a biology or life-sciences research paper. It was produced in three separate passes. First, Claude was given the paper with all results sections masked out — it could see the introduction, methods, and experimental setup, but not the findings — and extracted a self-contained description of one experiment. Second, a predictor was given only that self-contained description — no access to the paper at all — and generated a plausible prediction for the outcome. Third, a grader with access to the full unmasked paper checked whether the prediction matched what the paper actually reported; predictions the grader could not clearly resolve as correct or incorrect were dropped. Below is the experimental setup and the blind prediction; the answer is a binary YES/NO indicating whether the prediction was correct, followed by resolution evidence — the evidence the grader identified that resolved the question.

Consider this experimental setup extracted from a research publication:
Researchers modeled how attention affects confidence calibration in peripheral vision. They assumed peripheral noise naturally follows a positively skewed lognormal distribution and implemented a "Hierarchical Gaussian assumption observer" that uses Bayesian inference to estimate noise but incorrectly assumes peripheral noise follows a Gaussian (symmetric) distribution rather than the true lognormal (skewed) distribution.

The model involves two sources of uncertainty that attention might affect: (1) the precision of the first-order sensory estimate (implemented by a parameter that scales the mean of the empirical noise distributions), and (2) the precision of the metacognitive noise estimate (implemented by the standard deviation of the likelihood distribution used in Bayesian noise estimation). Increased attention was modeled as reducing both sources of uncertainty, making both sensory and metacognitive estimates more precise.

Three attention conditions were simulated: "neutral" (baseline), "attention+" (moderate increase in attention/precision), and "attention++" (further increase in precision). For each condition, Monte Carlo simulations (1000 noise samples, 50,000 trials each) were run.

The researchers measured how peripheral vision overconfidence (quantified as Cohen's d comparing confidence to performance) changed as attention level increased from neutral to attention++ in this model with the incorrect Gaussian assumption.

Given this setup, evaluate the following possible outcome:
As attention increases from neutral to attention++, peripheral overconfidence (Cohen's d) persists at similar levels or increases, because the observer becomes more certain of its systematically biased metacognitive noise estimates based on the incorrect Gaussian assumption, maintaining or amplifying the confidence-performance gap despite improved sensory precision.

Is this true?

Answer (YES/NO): NO